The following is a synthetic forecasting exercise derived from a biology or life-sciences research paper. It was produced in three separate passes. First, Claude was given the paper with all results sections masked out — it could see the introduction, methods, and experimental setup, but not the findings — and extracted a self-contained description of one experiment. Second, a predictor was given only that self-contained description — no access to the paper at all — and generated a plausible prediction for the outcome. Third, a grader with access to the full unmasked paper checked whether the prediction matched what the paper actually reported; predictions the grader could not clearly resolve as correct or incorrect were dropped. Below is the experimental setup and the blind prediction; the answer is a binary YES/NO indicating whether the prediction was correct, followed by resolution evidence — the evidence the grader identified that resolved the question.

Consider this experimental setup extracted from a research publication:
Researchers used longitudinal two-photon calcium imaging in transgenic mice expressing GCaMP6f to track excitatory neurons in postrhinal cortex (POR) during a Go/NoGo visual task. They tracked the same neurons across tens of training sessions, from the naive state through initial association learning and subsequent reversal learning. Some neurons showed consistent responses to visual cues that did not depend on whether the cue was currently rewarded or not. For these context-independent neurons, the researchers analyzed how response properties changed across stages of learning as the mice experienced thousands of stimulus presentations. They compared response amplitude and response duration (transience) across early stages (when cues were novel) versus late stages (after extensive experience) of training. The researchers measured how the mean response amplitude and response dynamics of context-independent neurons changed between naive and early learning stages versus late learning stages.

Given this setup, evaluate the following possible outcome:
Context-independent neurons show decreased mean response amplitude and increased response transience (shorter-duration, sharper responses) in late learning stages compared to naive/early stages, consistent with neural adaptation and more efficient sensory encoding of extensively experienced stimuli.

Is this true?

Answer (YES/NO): YES